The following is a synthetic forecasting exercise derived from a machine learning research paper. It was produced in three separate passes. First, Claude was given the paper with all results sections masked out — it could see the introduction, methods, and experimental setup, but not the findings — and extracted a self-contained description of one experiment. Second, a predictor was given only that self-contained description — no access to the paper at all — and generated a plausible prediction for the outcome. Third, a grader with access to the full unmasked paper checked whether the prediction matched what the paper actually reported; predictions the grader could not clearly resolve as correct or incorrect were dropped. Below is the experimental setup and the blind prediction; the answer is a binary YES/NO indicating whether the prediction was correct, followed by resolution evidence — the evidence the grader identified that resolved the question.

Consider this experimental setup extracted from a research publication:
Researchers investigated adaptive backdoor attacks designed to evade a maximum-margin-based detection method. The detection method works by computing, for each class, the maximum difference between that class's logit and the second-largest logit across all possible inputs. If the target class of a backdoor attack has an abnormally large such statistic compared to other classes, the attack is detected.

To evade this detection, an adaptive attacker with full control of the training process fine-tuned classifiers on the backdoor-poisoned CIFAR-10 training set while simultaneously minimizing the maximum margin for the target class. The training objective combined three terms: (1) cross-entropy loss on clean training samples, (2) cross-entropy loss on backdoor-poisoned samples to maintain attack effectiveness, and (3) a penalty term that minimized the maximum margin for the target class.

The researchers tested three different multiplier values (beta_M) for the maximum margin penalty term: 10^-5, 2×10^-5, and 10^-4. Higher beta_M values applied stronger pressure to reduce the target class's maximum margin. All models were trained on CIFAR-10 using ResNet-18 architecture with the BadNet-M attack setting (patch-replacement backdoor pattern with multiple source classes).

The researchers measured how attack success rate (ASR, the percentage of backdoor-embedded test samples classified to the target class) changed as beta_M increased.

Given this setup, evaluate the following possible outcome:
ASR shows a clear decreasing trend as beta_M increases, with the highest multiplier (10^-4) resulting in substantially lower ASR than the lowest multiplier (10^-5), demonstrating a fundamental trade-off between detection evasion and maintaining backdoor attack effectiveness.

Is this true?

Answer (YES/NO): NO